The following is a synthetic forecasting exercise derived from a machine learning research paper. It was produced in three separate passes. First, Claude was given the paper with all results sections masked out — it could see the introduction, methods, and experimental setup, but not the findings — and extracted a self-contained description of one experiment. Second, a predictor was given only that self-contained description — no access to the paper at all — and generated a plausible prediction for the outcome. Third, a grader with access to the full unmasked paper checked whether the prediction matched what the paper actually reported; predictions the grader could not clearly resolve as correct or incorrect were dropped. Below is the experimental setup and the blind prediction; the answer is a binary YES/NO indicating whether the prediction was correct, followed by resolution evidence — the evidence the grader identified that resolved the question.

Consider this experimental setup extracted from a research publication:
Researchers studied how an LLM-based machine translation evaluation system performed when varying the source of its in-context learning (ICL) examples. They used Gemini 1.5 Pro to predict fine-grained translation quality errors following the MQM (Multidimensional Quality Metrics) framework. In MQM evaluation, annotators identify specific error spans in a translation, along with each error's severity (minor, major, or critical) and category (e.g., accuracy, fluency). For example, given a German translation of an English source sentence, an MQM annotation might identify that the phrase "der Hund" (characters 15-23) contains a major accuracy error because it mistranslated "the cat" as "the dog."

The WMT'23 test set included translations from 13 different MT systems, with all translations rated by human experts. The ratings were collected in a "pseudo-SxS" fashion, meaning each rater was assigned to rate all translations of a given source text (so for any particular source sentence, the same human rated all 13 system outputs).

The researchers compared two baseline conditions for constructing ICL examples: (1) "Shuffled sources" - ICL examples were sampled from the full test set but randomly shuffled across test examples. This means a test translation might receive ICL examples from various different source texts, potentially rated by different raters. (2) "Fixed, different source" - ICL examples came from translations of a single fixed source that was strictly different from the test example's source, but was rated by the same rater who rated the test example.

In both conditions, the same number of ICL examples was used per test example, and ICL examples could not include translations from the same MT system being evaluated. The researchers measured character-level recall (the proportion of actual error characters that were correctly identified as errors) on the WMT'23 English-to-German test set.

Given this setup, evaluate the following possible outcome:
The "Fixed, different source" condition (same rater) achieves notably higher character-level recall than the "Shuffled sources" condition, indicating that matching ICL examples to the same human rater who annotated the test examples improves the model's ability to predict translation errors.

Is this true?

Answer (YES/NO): NO